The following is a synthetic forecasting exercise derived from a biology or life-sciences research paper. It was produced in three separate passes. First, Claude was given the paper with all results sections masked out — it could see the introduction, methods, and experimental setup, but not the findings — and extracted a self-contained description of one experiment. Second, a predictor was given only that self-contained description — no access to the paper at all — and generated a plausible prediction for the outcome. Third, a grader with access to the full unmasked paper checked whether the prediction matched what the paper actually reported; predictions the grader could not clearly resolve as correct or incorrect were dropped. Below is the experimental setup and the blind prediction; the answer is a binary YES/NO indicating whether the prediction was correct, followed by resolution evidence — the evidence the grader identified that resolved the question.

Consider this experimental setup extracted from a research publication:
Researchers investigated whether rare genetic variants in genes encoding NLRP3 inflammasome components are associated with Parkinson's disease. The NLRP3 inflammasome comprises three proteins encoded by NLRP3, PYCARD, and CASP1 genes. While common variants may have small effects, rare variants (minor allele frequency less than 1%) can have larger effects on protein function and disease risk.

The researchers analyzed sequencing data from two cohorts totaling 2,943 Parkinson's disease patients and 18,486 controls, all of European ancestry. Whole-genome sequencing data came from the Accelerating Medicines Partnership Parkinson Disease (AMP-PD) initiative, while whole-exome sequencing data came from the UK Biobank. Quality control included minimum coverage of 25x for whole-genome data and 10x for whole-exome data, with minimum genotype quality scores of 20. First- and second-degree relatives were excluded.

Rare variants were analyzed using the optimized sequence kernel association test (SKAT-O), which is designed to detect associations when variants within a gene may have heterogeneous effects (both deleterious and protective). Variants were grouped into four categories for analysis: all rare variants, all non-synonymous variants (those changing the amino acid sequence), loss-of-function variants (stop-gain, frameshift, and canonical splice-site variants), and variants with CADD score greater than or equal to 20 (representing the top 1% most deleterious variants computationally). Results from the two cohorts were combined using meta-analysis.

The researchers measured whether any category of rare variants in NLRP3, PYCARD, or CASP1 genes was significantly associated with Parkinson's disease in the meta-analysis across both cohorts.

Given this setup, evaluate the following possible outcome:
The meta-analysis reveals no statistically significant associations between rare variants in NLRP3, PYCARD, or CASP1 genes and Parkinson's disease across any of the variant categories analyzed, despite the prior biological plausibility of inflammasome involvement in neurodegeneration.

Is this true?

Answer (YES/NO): YES